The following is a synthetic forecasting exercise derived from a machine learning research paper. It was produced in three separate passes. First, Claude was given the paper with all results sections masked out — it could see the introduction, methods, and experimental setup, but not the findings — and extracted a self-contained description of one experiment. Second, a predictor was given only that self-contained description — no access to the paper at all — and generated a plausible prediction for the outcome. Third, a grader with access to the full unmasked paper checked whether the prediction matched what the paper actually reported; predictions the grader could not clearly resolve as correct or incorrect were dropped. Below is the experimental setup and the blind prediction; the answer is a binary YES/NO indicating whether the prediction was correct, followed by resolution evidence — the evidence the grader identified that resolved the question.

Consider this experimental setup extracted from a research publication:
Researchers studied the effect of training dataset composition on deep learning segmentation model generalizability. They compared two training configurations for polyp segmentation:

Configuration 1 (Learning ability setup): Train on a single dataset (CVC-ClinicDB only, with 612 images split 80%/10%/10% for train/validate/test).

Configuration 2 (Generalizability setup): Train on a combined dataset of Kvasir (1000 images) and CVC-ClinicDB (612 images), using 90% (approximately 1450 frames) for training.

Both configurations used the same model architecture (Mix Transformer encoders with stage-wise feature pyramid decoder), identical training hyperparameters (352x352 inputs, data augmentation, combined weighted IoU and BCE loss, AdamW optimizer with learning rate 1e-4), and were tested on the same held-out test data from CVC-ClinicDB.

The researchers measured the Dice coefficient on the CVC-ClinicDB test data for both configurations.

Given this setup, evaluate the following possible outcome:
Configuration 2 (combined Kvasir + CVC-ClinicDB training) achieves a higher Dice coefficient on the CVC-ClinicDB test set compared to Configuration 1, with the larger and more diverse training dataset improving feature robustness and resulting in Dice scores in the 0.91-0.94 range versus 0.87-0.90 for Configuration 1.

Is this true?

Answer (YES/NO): NO